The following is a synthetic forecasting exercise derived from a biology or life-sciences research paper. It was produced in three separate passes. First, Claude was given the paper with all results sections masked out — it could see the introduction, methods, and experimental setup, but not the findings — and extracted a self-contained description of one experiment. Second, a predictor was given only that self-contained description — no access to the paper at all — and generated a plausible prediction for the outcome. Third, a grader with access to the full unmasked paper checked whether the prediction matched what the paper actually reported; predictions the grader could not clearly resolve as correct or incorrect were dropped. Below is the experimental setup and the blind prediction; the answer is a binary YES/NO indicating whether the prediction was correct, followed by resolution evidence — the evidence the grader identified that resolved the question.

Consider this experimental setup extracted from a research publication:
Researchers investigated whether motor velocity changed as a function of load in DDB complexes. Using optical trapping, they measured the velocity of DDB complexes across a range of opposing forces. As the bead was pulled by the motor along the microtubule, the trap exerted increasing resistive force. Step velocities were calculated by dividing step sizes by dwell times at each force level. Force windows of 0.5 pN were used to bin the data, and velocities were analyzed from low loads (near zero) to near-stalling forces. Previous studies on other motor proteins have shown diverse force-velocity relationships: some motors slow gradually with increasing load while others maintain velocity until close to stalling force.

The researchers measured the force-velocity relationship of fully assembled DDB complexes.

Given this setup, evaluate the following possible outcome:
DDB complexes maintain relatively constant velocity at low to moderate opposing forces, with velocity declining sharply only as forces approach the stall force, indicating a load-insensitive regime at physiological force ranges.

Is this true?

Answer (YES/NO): YES